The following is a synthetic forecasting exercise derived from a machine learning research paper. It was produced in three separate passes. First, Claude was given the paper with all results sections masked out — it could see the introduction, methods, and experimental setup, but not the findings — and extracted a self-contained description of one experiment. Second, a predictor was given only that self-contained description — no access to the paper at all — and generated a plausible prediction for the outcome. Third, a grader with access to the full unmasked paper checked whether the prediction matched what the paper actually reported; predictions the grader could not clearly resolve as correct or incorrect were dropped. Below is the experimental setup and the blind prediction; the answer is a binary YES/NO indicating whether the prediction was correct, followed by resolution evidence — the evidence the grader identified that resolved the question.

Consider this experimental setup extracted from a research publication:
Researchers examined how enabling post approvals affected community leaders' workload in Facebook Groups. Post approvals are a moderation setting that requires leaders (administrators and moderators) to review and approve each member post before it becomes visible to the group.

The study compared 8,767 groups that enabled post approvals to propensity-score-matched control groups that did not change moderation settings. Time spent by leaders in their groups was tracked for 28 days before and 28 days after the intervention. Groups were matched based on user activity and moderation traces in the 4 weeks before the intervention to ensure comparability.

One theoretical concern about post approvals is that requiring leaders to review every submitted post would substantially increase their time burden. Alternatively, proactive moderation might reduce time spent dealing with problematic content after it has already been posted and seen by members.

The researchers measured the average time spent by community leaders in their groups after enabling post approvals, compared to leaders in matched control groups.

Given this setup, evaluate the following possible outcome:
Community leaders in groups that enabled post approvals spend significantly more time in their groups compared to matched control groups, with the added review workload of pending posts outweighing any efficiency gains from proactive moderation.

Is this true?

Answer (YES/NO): NO